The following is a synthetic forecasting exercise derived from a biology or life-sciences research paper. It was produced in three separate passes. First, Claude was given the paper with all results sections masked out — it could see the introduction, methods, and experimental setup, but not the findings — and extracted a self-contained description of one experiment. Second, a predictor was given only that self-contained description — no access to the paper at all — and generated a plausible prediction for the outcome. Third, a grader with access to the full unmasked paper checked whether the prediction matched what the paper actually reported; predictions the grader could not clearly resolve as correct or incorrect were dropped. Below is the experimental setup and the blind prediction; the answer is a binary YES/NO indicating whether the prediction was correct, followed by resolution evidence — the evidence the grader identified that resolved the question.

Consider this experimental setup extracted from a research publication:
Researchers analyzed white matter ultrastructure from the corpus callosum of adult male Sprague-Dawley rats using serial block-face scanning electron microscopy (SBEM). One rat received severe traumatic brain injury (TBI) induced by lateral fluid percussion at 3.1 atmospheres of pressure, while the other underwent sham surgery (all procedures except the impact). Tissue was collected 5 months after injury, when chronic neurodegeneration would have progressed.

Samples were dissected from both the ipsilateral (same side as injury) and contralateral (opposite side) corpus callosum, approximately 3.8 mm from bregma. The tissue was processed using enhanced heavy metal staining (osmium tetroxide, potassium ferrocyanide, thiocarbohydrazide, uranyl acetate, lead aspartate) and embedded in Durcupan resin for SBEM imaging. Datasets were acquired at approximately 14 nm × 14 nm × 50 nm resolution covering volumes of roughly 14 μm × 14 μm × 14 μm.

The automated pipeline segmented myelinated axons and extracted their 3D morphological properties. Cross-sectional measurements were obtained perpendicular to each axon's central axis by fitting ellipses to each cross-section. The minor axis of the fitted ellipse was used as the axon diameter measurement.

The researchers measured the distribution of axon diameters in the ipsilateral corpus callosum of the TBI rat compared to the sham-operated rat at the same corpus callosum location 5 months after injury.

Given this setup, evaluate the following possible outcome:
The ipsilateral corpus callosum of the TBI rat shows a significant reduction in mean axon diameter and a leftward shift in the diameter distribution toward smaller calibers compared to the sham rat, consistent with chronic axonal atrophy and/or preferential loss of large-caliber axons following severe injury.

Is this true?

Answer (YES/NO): NO